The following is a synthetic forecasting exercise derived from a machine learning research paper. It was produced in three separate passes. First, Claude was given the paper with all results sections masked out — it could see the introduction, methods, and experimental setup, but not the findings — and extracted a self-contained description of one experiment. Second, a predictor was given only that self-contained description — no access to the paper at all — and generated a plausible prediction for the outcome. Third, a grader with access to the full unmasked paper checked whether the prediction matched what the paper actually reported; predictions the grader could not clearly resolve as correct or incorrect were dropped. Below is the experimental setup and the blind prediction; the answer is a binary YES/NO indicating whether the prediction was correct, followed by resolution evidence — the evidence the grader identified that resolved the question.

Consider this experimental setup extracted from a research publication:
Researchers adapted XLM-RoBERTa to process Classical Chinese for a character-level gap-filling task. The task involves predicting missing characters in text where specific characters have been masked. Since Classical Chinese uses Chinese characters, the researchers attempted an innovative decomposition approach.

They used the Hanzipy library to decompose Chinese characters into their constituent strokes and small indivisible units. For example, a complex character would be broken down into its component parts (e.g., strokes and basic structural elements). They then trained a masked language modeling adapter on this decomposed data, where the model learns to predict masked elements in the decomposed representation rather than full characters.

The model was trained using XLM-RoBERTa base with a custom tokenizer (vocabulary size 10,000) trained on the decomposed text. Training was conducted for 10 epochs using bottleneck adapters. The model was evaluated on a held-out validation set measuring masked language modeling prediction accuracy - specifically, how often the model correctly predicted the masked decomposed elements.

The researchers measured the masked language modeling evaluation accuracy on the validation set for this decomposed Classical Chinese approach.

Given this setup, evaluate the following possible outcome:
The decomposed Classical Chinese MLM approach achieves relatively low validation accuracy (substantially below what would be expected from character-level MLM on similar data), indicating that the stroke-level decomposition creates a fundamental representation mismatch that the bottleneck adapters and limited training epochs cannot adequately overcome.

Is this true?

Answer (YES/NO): NO